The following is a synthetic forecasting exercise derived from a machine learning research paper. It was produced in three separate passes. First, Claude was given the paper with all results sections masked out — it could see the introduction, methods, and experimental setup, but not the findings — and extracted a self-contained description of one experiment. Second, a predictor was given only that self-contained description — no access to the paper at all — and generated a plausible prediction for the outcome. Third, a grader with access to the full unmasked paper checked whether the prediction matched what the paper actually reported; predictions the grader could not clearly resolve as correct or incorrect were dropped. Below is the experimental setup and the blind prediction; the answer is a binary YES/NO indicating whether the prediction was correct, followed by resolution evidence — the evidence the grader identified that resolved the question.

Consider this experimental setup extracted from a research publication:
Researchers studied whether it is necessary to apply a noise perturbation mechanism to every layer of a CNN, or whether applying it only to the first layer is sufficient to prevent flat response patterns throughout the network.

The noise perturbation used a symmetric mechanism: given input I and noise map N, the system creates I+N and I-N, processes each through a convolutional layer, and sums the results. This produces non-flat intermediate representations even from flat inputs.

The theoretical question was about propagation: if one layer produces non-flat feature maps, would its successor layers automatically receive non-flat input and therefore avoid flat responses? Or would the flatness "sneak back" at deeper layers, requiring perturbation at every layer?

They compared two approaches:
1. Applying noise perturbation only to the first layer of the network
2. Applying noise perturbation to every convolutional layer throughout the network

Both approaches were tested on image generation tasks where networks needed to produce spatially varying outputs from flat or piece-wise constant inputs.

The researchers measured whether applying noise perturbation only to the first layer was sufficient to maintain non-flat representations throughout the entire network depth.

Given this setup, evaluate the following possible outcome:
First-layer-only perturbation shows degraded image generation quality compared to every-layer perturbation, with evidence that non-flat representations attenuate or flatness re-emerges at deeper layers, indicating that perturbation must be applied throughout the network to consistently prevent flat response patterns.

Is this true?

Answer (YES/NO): NO